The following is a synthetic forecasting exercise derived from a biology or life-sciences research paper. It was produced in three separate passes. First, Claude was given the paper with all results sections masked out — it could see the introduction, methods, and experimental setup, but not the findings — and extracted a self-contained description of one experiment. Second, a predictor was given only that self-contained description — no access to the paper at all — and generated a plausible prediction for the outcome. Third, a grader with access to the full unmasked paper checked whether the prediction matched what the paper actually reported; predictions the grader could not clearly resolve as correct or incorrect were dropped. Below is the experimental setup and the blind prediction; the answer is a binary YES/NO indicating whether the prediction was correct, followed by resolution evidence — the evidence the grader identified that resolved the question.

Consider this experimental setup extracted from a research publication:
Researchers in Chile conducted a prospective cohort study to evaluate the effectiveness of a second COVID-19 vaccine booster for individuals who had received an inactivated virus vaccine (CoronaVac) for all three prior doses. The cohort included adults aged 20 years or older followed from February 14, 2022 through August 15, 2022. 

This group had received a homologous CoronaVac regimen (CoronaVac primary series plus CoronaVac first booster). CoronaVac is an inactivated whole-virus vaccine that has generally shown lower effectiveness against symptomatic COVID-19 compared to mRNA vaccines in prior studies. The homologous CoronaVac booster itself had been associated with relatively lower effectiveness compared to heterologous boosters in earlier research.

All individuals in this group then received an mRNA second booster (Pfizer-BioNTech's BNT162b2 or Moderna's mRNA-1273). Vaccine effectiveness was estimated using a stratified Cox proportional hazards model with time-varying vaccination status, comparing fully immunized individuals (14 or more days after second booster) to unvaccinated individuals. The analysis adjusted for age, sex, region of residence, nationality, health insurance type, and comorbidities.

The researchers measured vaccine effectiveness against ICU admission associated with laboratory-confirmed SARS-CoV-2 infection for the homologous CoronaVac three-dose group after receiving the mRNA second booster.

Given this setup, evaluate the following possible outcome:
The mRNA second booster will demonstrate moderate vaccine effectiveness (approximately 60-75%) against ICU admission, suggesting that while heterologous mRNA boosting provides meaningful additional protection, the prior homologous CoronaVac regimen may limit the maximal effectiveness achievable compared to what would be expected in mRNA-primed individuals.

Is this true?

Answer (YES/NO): YES